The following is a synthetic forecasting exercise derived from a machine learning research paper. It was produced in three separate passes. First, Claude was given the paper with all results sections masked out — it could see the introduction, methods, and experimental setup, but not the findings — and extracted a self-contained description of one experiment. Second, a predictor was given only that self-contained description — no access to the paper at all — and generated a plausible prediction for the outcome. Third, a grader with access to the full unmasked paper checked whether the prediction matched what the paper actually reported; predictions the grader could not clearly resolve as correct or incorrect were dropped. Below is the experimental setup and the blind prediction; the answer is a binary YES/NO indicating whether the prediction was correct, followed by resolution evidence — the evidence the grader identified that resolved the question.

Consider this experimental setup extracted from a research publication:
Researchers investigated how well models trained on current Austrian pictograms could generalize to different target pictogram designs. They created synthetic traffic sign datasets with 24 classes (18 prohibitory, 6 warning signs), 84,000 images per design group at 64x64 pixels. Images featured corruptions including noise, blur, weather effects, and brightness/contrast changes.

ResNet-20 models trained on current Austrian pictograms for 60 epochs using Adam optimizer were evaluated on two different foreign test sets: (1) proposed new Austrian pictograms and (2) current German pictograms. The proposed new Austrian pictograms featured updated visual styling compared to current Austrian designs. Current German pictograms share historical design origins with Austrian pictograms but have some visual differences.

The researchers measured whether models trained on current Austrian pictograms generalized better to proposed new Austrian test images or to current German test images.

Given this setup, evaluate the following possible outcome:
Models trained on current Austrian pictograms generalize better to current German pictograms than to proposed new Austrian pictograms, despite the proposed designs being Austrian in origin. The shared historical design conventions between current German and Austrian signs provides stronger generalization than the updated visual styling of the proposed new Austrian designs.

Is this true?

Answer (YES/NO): YES